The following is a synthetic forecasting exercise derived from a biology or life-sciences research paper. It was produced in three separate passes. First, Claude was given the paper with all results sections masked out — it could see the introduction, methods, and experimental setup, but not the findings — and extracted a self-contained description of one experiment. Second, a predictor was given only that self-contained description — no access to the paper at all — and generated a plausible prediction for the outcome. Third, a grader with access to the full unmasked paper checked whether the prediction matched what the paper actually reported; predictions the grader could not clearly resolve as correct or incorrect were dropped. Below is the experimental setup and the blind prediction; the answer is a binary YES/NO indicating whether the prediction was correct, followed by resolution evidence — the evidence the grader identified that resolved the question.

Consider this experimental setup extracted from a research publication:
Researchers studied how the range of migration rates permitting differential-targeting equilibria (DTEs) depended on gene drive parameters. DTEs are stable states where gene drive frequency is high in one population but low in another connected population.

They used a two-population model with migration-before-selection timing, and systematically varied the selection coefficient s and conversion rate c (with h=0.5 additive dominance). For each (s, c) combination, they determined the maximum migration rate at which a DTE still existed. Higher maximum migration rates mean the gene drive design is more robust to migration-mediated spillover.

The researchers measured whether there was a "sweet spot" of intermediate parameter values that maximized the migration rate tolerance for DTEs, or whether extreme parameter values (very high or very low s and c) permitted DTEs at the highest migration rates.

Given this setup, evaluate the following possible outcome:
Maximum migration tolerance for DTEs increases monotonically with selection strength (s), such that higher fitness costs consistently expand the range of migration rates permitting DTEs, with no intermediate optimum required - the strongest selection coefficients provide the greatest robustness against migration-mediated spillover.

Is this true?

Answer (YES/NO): NO